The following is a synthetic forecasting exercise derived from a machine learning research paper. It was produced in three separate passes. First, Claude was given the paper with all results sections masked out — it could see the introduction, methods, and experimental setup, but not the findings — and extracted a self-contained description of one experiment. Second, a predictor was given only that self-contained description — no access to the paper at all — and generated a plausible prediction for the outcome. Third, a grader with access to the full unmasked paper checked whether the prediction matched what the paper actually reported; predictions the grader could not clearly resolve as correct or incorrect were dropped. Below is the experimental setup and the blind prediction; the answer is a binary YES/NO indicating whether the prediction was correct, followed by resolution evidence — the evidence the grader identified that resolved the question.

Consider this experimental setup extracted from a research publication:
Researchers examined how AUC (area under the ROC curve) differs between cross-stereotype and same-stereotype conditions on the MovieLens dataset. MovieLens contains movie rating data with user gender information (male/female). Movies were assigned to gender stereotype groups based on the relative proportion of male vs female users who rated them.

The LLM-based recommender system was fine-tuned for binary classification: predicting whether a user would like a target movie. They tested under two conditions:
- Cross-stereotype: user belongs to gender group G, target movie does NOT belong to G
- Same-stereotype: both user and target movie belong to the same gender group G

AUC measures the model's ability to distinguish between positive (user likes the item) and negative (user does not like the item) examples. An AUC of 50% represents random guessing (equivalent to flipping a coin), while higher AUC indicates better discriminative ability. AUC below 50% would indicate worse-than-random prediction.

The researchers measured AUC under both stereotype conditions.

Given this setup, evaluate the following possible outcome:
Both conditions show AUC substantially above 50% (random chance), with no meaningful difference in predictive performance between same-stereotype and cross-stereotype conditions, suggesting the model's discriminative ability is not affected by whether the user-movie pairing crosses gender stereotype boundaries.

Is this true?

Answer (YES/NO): NO